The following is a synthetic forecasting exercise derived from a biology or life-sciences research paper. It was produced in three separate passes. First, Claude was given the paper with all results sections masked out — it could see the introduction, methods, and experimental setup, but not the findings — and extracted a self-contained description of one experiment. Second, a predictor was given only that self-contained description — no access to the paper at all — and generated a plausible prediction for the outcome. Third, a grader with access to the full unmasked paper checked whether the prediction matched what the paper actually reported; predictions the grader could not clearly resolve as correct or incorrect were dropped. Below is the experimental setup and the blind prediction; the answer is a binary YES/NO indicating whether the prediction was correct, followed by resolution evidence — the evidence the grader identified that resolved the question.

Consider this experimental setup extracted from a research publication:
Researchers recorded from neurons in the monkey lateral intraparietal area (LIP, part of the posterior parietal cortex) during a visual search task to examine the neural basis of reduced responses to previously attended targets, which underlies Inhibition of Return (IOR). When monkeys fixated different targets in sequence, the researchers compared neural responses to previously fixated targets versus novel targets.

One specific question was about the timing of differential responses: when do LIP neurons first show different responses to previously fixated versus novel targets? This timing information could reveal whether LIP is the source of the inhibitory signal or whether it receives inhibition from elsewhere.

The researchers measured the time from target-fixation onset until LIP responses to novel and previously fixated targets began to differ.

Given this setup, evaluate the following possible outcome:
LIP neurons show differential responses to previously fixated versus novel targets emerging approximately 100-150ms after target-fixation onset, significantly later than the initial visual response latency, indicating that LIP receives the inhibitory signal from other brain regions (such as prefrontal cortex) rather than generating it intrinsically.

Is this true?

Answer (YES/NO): NO